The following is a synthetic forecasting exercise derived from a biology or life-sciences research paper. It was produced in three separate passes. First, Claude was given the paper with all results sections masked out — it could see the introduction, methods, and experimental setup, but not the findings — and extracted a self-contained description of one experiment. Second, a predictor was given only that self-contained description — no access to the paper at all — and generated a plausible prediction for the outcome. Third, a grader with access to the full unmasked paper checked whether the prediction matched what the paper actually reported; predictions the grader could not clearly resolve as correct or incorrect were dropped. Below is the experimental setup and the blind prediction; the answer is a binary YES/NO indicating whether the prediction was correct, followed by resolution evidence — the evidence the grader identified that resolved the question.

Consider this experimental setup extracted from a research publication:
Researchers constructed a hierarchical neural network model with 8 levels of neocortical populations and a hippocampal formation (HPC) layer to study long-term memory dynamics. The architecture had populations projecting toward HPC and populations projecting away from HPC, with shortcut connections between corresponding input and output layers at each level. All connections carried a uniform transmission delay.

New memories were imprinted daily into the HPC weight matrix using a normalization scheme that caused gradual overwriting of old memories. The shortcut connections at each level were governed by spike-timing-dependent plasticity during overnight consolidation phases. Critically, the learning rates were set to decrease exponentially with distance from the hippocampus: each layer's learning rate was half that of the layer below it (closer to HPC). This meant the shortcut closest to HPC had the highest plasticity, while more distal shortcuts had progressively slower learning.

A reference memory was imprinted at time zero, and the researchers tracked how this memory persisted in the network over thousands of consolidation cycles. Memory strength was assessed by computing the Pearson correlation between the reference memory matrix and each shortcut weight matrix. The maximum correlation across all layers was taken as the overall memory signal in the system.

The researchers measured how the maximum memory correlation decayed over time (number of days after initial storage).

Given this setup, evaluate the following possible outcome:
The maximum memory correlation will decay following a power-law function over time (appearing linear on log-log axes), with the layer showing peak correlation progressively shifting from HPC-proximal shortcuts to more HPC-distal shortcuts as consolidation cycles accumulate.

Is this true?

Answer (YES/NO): YES